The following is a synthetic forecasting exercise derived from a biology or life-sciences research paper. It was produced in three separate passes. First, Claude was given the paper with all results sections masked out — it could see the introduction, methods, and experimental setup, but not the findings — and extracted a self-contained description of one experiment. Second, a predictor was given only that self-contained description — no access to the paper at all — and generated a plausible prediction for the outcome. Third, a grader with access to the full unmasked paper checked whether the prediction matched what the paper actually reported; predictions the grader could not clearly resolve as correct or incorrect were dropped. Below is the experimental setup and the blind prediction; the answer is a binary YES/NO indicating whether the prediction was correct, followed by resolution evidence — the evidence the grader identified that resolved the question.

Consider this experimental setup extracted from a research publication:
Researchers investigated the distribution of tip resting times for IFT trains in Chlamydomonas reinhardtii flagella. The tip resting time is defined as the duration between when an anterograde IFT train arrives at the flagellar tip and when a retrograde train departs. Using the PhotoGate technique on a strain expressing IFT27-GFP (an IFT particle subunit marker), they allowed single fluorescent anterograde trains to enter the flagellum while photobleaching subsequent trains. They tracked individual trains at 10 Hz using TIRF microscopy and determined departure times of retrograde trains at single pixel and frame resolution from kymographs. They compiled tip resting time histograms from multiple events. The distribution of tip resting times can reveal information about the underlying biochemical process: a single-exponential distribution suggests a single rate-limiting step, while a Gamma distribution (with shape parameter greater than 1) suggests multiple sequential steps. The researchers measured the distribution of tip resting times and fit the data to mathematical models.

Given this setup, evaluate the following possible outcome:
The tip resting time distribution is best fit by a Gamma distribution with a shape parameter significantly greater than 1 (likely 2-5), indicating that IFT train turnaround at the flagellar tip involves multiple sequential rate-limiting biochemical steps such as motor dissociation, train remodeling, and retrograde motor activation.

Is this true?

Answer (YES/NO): YES